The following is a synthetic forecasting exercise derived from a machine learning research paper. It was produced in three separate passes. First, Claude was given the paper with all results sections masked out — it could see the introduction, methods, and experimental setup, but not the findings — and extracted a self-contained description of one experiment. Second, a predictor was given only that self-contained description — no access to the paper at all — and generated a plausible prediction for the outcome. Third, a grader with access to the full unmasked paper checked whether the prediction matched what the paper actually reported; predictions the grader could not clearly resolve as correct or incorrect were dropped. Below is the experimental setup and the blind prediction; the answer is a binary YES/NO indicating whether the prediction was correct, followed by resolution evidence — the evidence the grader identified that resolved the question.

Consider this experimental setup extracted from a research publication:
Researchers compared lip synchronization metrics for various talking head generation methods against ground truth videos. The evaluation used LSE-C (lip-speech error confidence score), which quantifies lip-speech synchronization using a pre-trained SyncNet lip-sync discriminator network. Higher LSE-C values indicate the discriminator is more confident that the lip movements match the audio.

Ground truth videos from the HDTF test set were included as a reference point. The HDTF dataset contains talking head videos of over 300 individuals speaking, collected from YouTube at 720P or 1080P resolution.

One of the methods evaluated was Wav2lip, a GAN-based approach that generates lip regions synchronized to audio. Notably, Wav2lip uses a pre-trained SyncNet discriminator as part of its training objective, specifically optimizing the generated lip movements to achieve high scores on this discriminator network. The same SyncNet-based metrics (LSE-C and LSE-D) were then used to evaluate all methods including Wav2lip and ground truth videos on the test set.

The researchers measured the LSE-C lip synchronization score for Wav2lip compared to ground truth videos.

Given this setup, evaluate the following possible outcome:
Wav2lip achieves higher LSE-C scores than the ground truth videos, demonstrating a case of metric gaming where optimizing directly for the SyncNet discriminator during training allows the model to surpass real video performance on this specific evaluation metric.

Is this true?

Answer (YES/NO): YES